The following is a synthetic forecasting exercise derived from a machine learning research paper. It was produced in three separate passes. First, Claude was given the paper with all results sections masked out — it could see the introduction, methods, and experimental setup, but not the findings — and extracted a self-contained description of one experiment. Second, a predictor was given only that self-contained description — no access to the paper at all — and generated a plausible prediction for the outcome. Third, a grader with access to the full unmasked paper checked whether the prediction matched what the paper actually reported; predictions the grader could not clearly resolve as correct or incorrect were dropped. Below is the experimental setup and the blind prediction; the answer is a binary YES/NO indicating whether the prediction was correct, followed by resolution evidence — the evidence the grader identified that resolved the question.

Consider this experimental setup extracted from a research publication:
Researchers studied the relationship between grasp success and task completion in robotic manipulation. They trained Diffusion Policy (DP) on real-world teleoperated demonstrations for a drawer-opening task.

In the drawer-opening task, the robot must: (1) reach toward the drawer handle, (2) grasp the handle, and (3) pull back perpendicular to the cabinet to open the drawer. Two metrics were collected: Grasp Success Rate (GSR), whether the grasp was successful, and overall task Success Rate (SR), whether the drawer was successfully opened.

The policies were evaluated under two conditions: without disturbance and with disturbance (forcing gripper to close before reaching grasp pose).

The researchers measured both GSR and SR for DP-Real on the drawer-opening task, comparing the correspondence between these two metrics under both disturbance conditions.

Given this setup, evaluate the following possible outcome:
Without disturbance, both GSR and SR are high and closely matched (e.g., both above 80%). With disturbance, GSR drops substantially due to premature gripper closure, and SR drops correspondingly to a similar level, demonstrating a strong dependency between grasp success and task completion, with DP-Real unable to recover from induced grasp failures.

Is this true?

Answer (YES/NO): NO